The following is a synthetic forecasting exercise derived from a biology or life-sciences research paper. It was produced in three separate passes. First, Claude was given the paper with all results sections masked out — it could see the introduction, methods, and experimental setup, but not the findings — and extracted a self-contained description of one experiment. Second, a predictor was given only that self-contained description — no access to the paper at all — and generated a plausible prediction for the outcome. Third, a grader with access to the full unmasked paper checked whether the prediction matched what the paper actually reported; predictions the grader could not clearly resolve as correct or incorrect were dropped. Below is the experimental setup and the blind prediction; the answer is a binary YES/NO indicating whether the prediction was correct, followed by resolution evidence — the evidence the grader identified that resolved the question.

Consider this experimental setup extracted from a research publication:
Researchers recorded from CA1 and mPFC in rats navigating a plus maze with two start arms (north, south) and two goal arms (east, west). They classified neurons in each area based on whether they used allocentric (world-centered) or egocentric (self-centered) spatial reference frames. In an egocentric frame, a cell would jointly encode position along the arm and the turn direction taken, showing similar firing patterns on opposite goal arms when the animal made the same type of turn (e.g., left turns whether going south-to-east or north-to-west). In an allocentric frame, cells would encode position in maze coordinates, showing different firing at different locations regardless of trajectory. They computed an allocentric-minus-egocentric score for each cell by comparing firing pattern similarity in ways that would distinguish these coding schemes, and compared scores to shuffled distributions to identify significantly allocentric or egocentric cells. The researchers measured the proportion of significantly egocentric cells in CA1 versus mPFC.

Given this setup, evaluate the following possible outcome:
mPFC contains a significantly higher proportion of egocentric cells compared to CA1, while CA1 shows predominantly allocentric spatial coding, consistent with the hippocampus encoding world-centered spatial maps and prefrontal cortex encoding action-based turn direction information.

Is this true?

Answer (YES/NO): NO